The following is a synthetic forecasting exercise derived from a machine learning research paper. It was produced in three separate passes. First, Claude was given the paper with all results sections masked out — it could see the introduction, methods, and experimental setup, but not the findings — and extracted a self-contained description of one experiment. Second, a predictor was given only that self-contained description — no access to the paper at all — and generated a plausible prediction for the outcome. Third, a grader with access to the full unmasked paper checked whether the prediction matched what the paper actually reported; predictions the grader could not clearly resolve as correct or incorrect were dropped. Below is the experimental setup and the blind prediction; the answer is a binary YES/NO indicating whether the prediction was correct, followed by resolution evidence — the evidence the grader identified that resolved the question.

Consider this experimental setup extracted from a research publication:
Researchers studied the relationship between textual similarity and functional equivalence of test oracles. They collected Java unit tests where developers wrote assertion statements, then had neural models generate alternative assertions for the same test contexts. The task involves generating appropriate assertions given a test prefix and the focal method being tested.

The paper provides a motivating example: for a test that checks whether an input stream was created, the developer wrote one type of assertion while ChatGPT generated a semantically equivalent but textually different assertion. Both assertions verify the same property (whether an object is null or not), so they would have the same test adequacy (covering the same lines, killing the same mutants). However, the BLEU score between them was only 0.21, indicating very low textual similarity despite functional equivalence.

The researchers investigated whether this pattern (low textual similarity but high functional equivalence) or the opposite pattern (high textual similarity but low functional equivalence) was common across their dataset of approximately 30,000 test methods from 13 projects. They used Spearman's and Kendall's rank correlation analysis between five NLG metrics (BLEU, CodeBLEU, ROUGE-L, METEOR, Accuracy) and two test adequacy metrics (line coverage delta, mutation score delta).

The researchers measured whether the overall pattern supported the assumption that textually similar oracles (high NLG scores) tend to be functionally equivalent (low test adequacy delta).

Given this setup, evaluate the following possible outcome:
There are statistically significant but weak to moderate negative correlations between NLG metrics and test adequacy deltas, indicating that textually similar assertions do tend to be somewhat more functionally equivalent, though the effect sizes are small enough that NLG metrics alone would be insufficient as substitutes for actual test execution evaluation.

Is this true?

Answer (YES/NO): NO